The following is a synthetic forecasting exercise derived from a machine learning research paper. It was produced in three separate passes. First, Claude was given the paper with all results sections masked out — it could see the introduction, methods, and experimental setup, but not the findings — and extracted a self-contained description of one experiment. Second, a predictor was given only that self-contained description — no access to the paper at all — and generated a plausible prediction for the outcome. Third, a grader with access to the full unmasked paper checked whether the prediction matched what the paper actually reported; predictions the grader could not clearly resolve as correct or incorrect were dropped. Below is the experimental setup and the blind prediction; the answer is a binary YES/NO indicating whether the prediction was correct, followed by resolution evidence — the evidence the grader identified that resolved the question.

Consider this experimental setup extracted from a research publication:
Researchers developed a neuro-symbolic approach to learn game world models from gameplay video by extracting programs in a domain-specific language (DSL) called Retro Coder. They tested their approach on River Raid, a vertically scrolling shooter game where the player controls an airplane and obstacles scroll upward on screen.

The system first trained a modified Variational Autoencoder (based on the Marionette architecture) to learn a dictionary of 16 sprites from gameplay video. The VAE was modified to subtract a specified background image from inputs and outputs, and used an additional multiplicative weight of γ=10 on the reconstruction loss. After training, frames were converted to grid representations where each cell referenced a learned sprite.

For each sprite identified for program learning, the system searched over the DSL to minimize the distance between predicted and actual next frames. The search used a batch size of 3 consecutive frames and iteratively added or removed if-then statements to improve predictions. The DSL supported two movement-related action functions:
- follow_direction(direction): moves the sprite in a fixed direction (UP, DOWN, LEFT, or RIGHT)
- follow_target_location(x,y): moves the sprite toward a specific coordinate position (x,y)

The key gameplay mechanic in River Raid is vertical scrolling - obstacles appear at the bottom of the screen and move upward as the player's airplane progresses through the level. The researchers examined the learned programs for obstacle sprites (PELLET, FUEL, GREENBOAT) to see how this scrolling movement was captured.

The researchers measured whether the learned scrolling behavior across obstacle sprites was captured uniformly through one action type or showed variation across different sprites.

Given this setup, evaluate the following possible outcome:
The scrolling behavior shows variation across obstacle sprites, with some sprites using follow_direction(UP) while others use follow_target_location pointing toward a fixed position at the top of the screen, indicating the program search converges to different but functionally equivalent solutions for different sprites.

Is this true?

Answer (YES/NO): NO